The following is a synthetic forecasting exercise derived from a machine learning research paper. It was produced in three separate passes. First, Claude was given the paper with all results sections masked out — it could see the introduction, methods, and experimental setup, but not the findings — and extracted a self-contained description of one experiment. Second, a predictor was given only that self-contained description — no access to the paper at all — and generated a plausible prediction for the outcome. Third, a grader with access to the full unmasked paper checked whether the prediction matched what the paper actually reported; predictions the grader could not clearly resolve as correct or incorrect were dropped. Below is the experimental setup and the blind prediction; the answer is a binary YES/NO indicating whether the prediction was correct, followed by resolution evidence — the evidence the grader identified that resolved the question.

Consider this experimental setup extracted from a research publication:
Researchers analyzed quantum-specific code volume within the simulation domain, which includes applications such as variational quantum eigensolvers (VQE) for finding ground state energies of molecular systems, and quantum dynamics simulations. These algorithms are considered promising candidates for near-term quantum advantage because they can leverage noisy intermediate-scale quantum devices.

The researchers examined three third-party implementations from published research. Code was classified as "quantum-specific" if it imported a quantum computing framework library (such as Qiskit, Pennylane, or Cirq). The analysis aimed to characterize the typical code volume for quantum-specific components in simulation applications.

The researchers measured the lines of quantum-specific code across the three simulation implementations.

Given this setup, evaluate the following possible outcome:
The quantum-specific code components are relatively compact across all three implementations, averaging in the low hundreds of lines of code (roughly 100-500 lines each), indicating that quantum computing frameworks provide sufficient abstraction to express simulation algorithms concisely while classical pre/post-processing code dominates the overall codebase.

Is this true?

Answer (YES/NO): NO